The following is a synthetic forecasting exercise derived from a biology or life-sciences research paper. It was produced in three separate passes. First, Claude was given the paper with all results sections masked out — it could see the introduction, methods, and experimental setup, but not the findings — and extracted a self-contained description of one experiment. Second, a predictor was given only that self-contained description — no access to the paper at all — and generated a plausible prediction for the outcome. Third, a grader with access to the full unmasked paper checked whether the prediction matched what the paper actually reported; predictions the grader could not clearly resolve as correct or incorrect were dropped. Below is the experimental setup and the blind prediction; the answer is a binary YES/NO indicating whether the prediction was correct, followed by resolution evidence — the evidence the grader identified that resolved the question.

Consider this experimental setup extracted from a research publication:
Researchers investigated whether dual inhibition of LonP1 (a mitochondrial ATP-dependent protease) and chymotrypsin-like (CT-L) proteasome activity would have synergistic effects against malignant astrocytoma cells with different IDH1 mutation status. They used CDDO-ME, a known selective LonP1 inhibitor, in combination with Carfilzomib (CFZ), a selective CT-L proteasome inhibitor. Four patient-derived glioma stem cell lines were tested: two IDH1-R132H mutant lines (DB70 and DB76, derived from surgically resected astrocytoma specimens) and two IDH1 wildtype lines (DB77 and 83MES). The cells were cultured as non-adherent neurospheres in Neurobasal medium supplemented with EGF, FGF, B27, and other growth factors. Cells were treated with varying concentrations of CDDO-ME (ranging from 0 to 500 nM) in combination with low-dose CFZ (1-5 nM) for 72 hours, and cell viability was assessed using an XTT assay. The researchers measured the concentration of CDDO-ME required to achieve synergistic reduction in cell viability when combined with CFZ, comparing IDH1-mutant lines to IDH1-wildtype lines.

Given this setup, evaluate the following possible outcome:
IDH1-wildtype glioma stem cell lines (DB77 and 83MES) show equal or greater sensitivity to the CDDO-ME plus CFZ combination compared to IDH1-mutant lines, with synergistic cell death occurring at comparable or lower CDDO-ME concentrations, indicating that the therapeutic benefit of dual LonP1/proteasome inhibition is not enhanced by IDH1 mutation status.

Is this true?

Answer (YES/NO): NO